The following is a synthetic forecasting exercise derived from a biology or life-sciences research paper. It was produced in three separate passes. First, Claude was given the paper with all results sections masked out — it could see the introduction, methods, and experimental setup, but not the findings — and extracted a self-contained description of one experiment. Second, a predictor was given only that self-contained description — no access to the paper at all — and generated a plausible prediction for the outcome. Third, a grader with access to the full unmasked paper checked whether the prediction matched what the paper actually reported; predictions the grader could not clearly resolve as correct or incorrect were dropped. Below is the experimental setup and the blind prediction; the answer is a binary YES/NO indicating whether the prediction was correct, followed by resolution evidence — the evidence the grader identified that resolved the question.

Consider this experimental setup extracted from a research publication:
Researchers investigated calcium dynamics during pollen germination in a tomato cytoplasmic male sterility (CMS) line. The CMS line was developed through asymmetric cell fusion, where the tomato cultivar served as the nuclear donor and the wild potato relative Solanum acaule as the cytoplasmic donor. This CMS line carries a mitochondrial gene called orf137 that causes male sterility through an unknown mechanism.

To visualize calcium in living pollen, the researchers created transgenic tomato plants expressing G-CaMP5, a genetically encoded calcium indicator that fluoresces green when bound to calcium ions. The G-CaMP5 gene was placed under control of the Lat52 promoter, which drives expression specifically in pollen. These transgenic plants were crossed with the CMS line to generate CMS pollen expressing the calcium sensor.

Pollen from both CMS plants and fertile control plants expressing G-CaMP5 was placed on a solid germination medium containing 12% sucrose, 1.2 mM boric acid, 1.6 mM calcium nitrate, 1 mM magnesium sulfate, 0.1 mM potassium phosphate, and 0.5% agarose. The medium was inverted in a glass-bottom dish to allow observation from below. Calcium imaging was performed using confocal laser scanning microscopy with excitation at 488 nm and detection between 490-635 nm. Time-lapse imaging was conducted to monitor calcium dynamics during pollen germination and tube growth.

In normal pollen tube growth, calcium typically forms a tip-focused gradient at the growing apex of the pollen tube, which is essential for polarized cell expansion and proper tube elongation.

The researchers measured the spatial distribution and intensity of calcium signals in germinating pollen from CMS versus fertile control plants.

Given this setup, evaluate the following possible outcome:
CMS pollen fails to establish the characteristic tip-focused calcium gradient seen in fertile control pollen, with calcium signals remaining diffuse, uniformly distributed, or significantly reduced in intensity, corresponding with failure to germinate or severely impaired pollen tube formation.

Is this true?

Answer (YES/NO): NO